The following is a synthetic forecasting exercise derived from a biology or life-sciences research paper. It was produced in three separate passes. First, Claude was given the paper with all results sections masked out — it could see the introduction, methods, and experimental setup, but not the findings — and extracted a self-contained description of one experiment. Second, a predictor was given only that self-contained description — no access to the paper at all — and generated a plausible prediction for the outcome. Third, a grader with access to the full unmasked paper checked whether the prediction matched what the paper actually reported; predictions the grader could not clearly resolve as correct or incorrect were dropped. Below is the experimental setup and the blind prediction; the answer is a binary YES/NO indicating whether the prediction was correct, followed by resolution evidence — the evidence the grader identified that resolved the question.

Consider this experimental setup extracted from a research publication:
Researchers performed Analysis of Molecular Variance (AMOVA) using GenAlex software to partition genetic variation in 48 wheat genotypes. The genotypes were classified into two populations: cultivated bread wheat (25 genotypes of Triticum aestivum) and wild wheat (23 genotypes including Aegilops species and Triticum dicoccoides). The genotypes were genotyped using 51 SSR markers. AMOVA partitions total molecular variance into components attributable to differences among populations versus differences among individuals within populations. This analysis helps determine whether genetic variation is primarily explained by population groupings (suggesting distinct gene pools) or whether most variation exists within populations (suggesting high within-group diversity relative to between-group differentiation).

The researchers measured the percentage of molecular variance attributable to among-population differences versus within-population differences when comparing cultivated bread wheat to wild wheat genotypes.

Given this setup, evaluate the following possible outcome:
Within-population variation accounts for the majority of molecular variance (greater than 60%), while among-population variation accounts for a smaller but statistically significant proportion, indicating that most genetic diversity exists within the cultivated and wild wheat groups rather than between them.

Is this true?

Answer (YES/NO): YES